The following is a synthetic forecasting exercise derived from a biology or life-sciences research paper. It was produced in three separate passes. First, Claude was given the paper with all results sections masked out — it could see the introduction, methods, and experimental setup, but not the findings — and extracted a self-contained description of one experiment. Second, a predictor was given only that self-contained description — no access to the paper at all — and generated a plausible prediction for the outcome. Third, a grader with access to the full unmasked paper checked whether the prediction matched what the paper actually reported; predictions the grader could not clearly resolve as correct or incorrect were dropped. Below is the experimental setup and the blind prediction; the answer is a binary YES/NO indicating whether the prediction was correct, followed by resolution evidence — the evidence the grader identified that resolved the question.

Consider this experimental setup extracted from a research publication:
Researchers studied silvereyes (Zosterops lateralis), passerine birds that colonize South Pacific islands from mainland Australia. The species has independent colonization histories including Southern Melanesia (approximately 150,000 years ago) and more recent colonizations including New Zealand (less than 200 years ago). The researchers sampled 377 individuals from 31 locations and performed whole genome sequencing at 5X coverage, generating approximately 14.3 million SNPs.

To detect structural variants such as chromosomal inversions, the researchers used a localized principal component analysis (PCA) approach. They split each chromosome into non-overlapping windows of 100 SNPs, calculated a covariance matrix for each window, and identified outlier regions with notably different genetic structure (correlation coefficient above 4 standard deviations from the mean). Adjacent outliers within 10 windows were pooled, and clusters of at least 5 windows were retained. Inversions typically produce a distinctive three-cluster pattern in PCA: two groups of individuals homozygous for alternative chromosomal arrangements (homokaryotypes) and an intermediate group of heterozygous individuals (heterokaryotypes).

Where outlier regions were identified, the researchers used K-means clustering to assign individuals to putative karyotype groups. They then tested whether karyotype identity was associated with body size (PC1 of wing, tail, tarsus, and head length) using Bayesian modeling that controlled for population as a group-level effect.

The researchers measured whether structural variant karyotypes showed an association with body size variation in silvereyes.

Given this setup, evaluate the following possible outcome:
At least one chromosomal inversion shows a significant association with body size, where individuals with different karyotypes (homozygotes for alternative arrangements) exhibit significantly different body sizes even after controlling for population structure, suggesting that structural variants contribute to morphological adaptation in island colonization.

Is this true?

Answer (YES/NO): NO